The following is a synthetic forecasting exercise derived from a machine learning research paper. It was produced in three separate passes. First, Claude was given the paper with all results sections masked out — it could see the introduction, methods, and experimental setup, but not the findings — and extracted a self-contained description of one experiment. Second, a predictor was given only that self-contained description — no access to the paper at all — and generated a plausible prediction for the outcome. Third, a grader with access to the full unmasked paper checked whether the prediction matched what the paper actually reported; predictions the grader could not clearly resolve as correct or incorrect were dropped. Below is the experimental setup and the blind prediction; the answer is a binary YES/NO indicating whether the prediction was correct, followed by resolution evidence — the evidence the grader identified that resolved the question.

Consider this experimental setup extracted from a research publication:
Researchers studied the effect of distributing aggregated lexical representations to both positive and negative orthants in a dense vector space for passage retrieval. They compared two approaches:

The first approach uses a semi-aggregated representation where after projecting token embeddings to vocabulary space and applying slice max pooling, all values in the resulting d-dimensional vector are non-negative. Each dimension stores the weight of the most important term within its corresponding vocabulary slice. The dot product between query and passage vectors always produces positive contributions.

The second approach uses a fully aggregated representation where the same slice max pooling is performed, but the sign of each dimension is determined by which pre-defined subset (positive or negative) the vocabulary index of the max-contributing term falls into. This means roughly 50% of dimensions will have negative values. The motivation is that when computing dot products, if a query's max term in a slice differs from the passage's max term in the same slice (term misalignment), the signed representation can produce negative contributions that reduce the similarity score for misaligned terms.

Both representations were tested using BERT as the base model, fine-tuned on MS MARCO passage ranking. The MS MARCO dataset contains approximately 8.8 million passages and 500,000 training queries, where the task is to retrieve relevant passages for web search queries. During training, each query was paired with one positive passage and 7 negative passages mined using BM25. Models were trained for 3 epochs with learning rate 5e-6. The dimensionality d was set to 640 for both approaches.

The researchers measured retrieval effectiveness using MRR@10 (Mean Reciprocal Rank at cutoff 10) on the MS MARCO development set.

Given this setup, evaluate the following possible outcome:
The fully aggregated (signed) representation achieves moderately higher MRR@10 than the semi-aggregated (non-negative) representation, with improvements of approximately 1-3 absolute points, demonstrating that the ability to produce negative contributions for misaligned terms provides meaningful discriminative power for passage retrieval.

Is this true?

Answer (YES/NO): NO